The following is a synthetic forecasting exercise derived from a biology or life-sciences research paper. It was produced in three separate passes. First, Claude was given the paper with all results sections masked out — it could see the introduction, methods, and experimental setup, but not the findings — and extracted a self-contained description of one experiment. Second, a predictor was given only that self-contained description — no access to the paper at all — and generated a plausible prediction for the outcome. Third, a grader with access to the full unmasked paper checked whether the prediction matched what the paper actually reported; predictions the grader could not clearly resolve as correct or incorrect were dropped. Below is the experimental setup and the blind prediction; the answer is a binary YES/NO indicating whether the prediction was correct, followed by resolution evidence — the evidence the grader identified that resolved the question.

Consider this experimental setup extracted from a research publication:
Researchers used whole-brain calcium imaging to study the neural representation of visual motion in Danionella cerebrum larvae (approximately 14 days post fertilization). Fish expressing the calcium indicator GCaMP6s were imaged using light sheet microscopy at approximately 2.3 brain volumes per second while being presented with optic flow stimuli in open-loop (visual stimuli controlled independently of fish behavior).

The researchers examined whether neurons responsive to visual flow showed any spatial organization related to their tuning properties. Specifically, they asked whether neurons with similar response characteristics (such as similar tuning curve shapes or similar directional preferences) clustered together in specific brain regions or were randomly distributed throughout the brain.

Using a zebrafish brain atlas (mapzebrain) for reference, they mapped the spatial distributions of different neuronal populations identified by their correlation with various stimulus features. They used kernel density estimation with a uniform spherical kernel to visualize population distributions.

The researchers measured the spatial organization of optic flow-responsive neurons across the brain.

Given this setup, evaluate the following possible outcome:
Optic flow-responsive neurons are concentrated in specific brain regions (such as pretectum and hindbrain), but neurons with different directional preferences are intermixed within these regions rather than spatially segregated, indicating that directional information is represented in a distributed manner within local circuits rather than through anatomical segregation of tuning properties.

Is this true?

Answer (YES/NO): NO